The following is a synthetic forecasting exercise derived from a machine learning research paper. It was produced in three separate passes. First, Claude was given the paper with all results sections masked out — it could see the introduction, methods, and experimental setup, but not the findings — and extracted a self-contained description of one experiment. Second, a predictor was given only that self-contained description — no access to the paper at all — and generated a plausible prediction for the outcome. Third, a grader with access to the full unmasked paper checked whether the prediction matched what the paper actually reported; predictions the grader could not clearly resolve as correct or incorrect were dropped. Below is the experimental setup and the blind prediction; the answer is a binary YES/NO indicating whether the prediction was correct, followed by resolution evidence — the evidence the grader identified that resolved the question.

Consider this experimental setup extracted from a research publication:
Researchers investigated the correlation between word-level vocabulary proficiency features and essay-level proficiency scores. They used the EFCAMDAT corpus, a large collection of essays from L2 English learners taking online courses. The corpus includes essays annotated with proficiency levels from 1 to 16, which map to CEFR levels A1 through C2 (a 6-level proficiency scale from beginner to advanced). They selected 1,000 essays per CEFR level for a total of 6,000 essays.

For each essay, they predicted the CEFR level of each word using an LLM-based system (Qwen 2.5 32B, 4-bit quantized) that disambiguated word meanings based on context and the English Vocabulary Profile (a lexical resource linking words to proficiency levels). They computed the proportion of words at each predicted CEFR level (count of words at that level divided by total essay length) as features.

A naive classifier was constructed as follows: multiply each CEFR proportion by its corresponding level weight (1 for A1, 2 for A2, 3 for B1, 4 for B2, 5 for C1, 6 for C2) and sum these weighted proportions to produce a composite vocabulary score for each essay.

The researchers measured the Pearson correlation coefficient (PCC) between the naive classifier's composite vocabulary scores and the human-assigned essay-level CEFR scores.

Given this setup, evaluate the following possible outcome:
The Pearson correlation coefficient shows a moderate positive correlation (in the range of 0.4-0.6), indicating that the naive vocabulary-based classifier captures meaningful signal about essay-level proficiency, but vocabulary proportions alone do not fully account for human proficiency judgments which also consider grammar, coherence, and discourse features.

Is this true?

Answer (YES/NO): NO